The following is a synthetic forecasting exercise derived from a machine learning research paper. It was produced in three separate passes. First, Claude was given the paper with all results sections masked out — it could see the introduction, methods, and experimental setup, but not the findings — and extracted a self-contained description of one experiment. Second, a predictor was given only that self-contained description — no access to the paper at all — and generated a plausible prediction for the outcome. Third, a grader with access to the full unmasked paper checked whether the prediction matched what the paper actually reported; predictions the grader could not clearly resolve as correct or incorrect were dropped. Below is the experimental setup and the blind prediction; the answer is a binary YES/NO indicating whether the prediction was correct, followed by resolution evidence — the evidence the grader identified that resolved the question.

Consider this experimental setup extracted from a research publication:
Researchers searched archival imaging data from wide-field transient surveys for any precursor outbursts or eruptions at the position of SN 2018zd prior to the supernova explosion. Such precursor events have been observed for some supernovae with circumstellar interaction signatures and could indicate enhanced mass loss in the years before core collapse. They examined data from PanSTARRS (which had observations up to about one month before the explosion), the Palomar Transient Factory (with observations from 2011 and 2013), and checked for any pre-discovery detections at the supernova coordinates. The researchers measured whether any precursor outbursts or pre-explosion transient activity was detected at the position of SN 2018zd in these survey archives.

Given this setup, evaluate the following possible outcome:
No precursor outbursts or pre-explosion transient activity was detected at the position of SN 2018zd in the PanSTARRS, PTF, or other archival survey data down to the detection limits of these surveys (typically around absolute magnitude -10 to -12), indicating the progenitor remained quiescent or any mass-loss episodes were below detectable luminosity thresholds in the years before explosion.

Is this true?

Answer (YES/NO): YES